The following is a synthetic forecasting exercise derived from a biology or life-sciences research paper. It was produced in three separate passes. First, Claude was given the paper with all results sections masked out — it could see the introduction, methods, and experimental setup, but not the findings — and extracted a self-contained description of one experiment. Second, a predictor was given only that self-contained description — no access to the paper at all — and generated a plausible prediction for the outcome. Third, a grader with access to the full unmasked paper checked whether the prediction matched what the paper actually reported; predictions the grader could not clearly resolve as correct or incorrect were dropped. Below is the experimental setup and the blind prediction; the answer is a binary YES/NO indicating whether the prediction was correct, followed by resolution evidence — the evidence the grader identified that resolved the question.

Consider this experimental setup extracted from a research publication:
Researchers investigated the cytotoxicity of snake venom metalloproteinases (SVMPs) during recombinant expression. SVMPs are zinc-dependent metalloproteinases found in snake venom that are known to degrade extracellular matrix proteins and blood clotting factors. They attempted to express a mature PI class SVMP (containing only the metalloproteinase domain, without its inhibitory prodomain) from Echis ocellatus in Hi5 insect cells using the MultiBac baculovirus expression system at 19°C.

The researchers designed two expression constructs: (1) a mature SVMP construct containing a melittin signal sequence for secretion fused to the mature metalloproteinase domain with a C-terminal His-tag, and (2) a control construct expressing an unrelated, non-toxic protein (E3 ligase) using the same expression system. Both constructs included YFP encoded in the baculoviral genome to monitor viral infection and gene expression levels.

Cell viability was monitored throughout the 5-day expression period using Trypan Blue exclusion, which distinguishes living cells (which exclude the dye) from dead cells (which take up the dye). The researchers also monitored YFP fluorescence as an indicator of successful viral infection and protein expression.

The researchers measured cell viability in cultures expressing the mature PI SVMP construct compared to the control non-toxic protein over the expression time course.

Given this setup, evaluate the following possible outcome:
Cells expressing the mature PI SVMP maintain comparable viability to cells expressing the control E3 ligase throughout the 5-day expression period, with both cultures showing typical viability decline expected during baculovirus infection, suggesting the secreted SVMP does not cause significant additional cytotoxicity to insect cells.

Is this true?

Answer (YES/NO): NO